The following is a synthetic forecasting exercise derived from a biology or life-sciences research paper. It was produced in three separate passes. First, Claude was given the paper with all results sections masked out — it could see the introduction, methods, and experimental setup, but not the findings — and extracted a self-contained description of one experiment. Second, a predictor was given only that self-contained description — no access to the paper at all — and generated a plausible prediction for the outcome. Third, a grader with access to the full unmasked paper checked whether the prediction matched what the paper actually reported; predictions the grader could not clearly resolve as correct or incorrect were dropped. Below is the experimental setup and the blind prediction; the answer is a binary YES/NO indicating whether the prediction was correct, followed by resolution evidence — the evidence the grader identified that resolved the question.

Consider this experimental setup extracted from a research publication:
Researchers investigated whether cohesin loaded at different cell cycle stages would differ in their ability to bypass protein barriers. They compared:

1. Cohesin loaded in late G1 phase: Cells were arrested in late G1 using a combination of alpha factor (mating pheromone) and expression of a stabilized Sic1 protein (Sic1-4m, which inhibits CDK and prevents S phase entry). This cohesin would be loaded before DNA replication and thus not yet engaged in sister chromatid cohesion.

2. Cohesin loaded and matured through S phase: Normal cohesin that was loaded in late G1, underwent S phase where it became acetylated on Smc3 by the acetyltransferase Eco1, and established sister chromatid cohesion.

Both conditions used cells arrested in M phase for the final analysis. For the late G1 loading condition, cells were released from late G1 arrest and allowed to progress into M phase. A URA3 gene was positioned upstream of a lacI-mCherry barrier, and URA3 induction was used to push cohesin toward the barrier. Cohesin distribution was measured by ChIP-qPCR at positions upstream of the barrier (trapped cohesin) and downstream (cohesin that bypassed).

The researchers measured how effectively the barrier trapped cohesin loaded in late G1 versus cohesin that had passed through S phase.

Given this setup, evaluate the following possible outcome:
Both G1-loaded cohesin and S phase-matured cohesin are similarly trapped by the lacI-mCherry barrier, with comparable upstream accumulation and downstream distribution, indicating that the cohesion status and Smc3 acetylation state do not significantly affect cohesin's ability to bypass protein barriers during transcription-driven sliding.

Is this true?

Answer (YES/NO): NO